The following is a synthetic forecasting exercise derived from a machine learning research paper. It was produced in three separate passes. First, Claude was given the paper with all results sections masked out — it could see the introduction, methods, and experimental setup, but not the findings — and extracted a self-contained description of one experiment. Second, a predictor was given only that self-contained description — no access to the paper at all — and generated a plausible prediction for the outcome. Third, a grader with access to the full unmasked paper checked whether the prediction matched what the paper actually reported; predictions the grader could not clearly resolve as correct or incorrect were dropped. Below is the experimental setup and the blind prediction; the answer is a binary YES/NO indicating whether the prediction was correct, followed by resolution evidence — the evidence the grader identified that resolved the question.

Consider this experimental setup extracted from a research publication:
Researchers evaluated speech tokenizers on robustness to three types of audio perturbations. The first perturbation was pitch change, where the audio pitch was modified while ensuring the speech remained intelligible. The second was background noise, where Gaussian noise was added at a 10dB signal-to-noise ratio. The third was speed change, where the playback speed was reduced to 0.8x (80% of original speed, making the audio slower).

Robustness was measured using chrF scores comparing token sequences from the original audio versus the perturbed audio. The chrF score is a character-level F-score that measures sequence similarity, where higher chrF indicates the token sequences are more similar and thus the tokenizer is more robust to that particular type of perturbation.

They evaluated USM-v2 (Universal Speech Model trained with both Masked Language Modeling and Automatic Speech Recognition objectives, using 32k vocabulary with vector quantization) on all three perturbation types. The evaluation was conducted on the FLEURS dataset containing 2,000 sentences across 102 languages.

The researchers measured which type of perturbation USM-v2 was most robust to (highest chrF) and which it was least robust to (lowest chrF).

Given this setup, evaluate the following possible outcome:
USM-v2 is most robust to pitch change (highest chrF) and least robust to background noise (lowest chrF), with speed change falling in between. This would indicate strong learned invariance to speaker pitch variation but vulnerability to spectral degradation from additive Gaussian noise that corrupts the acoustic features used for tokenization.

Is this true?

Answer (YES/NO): NO